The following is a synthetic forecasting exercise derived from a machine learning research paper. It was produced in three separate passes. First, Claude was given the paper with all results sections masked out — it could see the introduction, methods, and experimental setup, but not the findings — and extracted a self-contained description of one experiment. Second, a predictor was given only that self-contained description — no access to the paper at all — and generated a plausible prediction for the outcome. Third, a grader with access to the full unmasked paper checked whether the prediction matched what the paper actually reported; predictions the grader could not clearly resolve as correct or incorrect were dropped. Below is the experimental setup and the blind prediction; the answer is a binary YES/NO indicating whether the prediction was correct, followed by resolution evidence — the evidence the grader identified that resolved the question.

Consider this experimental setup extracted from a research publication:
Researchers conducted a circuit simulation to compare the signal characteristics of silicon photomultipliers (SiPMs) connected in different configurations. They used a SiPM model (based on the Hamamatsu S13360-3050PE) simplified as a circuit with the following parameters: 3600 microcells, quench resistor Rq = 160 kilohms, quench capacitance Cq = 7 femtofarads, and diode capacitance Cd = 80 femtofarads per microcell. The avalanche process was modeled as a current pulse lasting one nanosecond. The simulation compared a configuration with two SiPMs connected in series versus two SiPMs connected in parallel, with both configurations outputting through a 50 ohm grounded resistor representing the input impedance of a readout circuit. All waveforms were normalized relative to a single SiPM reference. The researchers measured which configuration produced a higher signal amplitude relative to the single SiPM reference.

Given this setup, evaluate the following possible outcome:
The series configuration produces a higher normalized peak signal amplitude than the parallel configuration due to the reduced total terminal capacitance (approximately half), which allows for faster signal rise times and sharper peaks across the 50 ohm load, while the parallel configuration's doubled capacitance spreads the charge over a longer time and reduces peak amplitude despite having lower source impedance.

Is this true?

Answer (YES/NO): YES